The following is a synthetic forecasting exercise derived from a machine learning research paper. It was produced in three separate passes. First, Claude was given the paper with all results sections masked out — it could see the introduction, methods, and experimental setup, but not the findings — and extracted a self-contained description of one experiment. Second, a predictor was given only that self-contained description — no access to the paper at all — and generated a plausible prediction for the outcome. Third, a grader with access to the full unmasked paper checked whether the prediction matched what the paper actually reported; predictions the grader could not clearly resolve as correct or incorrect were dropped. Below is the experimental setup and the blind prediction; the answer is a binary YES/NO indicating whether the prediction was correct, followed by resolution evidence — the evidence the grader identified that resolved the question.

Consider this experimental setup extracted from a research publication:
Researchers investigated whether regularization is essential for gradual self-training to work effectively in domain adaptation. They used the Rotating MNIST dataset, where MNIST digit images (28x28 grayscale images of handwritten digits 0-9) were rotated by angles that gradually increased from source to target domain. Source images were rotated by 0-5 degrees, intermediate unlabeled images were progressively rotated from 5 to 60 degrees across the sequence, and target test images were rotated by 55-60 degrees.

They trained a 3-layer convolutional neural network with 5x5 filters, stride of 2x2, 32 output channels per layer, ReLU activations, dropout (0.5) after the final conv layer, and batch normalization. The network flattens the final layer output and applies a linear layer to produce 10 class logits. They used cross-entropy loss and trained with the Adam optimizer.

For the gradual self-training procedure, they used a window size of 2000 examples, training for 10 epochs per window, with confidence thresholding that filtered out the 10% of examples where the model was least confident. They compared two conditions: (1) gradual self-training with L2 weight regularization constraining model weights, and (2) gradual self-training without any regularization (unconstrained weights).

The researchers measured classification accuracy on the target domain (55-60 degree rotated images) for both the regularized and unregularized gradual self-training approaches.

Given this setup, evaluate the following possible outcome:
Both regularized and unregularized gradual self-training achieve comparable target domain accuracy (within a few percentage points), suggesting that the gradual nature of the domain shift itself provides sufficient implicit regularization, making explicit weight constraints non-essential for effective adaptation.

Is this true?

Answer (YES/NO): NO